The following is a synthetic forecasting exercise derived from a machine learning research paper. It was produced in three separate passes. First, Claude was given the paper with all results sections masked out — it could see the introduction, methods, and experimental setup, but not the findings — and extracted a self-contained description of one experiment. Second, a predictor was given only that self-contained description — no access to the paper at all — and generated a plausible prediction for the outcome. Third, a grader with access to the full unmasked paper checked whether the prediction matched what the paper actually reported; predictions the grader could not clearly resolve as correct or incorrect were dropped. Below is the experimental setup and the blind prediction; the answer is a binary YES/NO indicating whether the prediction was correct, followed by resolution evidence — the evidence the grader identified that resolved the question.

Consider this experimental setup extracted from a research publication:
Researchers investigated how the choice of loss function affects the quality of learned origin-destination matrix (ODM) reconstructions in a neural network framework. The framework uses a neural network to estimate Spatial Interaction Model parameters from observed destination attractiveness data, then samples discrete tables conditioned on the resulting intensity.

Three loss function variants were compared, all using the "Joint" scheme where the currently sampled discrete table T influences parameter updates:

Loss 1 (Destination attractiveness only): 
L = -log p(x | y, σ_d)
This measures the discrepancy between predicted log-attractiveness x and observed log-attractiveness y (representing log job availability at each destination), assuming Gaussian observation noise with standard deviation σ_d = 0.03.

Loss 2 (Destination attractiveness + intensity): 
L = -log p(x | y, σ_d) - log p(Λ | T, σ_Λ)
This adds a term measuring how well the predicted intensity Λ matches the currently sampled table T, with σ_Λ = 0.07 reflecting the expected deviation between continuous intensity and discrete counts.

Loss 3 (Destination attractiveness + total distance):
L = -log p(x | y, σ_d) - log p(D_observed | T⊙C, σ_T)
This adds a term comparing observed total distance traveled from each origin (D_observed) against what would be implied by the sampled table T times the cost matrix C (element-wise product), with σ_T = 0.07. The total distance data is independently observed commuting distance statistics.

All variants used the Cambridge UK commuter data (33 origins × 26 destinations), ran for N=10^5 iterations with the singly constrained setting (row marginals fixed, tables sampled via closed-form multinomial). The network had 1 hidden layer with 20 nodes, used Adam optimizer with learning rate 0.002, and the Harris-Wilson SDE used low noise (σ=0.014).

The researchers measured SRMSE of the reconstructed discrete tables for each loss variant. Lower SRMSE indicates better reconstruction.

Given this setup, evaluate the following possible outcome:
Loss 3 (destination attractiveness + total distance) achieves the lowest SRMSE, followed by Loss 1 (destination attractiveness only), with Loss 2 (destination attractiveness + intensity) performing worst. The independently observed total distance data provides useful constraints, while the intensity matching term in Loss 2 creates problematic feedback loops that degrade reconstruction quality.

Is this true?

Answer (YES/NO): NO